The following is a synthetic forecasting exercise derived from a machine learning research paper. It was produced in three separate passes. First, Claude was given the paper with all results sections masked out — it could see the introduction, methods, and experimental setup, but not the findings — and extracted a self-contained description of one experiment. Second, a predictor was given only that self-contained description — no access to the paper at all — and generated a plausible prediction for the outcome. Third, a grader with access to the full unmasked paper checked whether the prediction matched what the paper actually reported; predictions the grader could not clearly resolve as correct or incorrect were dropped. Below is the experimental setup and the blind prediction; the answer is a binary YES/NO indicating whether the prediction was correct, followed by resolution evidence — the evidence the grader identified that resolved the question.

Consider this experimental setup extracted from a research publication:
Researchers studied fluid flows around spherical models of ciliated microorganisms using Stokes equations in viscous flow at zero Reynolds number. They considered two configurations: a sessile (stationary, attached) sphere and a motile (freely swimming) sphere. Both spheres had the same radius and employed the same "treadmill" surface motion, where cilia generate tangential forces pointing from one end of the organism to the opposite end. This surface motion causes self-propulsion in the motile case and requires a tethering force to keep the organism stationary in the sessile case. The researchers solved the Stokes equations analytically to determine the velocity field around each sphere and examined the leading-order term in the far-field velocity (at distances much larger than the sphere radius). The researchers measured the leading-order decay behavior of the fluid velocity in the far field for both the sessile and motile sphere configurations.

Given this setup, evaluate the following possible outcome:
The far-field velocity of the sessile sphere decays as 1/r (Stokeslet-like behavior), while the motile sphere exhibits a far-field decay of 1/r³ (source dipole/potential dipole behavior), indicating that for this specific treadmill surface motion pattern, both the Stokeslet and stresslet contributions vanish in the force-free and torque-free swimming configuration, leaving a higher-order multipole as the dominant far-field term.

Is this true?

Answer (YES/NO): YES